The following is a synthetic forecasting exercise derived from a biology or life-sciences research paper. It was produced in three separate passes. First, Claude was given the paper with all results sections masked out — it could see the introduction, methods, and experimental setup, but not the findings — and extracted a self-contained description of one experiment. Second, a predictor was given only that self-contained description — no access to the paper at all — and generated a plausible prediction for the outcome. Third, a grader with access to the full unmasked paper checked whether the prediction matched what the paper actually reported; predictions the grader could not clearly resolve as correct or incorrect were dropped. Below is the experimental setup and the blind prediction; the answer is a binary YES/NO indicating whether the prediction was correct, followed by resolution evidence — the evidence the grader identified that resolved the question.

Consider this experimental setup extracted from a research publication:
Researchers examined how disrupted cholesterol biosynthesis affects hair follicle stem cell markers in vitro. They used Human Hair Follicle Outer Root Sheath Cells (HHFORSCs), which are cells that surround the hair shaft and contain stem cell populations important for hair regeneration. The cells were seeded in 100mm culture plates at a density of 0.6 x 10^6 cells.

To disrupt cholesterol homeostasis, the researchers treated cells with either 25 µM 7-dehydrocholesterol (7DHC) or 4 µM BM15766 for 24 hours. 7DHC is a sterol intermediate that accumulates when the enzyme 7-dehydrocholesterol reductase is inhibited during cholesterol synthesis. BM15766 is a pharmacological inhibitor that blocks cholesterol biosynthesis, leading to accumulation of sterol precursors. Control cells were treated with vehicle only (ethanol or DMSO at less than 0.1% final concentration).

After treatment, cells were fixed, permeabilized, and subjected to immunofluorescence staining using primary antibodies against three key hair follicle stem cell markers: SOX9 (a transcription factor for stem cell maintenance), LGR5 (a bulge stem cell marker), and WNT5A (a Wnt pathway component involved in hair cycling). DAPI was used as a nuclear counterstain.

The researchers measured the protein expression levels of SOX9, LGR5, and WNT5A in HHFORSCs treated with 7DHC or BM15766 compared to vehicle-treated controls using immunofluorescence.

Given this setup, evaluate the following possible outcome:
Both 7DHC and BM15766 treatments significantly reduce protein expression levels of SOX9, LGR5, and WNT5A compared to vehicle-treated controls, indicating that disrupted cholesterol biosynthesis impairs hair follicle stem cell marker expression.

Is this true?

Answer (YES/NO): YES